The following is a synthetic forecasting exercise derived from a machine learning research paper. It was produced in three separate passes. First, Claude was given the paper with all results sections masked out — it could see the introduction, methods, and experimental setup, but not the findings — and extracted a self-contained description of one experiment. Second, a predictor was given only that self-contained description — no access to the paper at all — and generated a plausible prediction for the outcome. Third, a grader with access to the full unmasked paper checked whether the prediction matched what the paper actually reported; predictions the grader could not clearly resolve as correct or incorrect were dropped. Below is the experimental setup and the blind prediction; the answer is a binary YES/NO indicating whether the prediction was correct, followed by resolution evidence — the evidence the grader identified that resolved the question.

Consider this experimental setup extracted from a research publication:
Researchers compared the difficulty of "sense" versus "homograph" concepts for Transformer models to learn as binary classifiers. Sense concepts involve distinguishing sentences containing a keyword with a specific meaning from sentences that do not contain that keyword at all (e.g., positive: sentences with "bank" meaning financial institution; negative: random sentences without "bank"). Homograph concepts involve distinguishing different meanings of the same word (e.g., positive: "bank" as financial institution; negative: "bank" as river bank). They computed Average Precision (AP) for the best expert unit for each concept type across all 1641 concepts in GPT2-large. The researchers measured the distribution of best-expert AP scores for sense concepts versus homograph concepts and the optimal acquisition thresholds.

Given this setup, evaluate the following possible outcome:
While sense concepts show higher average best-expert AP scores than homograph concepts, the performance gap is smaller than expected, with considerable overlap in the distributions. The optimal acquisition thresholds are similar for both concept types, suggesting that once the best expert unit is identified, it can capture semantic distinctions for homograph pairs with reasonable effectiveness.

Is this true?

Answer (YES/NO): NO